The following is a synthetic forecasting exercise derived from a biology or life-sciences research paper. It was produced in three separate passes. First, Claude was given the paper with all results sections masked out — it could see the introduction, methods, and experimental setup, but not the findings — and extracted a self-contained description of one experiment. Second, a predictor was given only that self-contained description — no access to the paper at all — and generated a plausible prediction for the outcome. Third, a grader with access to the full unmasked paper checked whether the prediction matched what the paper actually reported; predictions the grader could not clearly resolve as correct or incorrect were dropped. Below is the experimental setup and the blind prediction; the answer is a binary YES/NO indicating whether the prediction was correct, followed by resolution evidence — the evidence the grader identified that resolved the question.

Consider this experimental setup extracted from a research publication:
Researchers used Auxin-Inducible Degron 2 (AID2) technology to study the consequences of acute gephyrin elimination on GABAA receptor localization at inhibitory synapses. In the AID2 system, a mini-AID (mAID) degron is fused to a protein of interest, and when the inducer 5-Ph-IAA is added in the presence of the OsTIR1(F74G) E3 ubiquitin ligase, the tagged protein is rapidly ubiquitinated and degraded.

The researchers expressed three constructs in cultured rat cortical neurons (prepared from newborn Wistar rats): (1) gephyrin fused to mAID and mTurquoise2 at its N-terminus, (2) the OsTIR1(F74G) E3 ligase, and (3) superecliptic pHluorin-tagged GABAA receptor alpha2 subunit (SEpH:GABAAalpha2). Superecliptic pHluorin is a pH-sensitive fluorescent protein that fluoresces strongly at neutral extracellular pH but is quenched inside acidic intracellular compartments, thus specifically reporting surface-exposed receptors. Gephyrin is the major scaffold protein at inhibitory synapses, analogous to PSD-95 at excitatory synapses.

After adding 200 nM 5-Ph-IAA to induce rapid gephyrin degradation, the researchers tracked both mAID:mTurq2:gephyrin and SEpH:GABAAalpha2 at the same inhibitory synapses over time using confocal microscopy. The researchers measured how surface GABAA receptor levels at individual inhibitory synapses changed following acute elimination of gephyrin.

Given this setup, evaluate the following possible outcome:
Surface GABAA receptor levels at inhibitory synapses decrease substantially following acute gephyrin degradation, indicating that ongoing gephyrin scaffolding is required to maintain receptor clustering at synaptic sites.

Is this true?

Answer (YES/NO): YES